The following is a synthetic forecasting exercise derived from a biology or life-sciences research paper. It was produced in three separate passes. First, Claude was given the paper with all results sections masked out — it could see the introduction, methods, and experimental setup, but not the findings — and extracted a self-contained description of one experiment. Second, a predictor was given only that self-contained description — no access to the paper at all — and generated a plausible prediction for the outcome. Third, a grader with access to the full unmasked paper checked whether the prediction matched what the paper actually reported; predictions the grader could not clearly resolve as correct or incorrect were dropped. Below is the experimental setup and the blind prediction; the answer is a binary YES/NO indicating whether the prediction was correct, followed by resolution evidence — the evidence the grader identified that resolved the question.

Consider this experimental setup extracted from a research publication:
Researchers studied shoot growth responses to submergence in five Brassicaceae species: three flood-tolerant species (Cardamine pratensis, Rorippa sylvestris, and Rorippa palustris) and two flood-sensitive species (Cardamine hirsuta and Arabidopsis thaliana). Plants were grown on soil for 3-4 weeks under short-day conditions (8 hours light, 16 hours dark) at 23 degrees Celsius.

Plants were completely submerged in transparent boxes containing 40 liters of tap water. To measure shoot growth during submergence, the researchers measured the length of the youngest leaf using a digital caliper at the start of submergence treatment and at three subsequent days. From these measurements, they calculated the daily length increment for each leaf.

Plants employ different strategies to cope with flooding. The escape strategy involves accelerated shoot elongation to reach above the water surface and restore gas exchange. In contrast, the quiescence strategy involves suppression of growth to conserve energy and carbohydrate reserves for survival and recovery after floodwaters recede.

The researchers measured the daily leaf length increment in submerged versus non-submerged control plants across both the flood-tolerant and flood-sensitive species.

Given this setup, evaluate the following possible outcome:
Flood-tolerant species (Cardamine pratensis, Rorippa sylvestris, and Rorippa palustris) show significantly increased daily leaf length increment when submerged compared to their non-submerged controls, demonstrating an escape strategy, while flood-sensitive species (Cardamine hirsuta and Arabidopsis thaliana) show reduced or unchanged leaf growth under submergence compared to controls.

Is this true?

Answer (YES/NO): NO